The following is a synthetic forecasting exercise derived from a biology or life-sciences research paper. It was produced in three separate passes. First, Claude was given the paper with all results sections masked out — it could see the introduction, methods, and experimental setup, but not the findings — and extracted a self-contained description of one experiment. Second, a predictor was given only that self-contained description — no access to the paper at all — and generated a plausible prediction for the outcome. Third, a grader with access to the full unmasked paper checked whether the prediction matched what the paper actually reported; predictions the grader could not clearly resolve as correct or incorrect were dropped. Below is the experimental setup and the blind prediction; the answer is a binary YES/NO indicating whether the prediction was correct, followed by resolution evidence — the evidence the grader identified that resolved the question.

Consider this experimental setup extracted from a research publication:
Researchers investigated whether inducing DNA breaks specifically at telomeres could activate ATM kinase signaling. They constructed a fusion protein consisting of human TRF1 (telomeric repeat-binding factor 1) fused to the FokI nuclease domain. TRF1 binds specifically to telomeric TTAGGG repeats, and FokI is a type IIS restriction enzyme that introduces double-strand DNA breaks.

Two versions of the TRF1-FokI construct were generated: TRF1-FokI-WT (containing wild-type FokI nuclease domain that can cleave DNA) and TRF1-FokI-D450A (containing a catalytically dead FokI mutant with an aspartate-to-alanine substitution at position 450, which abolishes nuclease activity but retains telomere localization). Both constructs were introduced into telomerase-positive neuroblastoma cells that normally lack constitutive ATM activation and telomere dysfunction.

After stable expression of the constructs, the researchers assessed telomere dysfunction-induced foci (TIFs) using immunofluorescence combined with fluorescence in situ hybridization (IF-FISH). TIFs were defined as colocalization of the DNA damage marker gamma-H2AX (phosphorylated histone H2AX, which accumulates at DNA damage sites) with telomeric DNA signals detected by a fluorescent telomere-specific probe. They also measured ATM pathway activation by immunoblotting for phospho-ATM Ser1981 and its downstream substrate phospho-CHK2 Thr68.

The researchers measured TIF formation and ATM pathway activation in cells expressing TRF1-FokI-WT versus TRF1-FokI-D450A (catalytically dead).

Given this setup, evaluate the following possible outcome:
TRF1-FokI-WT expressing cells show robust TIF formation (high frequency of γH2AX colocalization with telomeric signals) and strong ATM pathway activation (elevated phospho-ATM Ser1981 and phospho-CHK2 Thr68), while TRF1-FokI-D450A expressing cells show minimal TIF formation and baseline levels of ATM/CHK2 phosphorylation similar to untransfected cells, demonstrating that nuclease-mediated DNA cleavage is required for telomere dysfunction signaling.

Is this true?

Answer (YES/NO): YES